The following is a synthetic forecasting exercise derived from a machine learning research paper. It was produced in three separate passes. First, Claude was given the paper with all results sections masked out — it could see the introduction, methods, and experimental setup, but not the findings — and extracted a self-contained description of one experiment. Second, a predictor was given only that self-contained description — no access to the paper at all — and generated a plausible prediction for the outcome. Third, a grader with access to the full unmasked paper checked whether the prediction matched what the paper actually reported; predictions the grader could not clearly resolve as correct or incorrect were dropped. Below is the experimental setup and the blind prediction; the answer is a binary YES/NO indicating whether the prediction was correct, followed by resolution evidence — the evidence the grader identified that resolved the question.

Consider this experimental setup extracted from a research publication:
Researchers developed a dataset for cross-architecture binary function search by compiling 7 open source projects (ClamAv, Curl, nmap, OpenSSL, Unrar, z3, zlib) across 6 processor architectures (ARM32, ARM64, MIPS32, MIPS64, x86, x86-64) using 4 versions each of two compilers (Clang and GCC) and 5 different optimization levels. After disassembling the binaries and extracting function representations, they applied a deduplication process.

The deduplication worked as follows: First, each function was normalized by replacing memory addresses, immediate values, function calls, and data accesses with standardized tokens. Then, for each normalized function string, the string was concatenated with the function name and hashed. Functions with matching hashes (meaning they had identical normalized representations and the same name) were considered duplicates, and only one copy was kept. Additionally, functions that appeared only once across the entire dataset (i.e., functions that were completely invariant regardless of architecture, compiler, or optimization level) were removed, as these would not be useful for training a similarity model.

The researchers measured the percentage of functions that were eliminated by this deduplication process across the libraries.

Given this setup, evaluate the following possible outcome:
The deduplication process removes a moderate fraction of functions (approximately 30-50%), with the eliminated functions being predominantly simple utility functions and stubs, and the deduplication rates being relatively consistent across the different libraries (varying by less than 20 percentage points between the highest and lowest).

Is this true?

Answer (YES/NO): NO